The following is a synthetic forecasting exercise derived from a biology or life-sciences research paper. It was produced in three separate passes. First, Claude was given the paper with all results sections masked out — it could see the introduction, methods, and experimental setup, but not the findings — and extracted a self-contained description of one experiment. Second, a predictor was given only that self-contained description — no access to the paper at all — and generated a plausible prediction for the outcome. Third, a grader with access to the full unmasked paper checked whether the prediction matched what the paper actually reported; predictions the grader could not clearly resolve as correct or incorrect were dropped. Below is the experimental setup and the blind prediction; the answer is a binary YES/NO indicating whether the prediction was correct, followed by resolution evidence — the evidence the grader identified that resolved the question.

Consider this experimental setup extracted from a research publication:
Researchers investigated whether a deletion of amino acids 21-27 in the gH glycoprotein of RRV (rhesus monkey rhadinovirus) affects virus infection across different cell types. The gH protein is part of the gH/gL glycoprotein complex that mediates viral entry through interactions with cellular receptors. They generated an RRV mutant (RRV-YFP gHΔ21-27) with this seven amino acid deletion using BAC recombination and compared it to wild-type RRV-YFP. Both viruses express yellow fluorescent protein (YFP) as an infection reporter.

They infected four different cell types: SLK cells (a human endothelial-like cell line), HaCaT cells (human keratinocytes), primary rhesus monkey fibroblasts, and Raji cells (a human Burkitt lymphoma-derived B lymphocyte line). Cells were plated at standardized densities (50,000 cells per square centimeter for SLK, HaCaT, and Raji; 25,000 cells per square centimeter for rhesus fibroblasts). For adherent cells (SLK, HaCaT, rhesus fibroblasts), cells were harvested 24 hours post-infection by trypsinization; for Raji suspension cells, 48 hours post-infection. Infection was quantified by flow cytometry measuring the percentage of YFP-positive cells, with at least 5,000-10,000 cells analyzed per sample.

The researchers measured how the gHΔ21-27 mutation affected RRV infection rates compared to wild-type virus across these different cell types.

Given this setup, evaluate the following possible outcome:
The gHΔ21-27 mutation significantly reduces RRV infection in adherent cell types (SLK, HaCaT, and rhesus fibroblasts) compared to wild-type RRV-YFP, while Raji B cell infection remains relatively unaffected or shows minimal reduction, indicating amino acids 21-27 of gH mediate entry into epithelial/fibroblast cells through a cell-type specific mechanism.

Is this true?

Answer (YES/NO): NO